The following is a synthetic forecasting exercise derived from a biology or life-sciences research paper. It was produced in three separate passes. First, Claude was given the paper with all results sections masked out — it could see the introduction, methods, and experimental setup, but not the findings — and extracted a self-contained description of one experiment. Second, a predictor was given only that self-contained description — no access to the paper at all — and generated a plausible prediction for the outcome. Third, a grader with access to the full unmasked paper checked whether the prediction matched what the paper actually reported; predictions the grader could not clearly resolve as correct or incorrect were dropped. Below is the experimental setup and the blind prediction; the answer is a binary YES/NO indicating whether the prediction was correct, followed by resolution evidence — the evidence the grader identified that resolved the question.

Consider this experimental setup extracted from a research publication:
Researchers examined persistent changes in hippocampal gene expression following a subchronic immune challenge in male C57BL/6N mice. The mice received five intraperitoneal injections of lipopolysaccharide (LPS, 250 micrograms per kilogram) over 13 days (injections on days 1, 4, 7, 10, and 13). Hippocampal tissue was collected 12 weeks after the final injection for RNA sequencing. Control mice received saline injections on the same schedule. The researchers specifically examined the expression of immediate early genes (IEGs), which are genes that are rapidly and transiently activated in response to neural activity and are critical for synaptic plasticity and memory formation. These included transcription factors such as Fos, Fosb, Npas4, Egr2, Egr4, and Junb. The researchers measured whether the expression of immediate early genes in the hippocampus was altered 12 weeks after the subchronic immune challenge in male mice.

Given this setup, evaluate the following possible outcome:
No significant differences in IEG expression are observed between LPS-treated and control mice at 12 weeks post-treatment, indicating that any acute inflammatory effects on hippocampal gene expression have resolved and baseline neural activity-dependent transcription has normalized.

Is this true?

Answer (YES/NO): NO